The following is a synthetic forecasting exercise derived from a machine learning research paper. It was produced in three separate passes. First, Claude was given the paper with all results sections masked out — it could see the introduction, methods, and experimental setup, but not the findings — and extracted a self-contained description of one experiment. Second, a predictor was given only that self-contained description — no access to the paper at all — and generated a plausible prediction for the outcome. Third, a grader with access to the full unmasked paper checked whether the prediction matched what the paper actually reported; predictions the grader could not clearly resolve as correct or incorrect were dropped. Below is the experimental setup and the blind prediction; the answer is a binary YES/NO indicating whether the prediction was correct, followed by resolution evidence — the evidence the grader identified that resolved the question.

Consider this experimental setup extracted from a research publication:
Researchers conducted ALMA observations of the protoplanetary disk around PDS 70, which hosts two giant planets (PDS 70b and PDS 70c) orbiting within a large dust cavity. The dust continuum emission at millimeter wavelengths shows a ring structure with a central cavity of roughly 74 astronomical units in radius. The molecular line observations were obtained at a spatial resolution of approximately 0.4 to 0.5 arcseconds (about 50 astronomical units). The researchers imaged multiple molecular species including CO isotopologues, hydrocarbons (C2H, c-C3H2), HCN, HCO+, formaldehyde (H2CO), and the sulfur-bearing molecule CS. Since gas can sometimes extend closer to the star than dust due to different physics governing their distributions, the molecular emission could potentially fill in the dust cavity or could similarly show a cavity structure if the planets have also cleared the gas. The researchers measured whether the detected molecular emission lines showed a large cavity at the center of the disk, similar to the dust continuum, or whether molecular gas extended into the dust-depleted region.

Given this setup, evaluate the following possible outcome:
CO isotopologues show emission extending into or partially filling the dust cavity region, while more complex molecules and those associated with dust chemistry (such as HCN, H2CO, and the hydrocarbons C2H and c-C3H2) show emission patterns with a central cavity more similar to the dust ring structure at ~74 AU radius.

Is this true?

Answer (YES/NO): NO